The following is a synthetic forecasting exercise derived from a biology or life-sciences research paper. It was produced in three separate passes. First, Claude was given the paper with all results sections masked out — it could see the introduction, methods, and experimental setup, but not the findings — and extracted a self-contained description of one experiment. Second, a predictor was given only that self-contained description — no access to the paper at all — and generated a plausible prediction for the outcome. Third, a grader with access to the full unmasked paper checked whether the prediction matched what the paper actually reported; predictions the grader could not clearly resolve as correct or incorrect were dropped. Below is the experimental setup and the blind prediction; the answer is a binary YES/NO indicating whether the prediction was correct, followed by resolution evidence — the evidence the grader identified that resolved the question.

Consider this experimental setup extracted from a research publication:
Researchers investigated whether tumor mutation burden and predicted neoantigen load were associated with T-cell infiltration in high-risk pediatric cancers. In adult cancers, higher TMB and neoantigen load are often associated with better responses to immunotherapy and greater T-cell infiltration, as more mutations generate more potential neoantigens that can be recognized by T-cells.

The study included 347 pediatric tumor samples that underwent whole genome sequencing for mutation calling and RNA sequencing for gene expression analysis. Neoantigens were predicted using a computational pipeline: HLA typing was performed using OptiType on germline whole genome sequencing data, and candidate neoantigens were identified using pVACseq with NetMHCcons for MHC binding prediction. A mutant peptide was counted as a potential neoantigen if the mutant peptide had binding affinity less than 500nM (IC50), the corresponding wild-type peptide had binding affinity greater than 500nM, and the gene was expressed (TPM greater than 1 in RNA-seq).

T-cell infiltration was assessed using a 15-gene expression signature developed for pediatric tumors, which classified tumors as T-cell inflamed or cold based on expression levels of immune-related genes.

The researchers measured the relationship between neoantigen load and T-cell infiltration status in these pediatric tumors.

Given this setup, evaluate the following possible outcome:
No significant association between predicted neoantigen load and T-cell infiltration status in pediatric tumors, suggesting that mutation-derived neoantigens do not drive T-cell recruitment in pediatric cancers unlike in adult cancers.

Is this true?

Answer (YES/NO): YES